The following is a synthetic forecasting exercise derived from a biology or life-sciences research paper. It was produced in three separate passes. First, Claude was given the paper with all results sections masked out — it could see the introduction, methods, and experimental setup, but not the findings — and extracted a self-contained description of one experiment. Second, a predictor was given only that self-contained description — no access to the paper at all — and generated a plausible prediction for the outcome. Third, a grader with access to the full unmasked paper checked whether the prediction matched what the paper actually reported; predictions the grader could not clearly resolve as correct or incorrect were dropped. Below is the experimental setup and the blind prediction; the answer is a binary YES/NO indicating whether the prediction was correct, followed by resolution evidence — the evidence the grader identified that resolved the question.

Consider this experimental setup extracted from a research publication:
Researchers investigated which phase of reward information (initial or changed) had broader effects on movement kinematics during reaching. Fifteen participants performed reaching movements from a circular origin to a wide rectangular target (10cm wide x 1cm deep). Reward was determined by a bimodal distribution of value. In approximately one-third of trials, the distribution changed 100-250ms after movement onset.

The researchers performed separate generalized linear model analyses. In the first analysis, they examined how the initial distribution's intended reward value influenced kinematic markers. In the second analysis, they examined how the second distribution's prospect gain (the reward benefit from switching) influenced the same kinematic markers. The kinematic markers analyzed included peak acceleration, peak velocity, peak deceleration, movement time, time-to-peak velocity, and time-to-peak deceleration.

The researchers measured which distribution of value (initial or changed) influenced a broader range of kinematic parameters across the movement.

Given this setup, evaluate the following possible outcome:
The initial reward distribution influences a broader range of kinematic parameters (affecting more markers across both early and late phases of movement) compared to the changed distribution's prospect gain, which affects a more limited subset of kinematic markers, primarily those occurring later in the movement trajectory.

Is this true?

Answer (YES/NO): NO